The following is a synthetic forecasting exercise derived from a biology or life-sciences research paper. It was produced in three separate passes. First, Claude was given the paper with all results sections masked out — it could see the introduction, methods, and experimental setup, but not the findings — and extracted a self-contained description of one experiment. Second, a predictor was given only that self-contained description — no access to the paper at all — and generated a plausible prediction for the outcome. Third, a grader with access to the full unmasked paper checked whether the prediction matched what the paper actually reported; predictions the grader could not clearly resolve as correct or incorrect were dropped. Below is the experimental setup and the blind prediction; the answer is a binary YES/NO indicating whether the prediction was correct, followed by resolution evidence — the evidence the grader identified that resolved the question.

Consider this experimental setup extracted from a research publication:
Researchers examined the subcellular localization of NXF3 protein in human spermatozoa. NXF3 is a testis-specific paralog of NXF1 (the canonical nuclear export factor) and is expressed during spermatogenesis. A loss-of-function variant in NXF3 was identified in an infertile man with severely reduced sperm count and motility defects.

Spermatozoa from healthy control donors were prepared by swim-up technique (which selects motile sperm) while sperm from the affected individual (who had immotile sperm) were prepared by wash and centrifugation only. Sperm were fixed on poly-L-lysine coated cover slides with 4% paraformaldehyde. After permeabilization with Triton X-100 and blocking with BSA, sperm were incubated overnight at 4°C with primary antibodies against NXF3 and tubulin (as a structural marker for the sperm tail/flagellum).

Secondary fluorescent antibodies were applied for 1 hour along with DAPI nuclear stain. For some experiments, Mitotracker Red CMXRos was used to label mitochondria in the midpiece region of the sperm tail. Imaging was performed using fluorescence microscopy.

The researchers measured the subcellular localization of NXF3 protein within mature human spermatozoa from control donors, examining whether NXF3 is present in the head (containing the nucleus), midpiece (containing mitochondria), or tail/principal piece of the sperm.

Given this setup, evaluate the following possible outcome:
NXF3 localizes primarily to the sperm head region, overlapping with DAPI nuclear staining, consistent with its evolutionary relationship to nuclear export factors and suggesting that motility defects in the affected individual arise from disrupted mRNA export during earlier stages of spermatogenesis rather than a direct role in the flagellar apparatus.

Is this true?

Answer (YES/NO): NO